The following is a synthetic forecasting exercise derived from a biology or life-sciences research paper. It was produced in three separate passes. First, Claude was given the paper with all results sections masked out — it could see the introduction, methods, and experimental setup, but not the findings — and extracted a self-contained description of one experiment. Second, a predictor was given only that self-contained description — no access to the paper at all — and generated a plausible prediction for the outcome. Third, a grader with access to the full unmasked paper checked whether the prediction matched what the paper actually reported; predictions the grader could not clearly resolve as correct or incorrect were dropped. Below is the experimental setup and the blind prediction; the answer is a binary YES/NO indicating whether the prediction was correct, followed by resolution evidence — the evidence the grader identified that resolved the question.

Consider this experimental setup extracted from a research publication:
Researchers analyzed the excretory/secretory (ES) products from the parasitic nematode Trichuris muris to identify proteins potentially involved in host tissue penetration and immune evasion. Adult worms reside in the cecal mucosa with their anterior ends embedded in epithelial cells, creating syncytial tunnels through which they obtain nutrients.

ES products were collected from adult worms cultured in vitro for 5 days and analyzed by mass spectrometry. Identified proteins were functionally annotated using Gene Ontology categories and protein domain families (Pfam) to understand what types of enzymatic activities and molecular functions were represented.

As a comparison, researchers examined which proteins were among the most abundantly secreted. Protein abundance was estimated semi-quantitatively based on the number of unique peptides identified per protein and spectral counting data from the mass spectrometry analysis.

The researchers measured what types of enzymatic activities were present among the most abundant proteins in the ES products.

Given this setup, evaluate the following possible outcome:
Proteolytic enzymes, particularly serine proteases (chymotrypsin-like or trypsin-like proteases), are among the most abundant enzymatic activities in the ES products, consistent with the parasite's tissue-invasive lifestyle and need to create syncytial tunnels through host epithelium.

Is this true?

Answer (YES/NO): YES